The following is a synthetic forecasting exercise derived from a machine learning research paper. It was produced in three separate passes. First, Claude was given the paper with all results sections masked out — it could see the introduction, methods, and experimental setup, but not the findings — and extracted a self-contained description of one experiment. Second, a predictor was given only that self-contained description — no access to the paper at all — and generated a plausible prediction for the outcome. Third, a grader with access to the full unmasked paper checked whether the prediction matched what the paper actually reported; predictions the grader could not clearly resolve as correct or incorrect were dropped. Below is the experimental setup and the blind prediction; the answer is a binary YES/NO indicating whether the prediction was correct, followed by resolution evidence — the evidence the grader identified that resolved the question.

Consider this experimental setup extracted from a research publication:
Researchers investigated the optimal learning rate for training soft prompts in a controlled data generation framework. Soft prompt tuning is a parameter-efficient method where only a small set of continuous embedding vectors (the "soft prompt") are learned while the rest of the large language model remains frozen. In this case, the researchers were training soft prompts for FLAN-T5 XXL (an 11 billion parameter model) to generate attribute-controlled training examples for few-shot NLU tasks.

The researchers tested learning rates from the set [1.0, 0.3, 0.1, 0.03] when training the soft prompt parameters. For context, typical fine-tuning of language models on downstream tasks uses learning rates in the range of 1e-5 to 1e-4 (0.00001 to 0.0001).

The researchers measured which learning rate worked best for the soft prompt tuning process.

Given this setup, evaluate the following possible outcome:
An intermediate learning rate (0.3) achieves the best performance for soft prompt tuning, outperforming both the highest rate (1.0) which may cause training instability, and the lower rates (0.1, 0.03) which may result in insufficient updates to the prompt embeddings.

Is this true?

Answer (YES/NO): YES